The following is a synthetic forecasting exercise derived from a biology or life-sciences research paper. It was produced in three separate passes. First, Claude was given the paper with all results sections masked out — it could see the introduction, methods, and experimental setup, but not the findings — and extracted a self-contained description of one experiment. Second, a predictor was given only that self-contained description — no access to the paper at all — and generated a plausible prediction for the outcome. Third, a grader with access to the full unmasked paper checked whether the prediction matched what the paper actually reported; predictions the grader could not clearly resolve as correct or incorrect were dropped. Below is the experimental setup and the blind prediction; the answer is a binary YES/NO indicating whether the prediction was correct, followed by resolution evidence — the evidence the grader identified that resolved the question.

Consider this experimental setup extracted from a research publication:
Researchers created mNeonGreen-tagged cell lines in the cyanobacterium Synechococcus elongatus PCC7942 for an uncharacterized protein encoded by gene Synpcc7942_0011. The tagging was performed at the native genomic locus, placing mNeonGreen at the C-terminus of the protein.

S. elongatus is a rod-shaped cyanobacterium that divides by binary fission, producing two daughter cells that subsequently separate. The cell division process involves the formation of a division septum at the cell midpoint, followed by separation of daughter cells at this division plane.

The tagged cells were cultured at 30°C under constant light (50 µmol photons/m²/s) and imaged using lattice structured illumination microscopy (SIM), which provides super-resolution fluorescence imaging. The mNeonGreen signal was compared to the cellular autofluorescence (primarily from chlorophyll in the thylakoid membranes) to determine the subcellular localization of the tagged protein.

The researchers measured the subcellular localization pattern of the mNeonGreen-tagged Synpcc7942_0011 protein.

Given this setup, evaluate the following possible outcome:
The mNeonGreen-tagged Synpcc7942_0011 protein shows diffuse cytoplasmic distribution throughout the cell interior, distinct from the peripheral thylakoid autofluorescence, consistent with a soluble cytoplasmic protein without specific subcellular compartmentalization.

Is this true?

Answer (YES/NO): NO